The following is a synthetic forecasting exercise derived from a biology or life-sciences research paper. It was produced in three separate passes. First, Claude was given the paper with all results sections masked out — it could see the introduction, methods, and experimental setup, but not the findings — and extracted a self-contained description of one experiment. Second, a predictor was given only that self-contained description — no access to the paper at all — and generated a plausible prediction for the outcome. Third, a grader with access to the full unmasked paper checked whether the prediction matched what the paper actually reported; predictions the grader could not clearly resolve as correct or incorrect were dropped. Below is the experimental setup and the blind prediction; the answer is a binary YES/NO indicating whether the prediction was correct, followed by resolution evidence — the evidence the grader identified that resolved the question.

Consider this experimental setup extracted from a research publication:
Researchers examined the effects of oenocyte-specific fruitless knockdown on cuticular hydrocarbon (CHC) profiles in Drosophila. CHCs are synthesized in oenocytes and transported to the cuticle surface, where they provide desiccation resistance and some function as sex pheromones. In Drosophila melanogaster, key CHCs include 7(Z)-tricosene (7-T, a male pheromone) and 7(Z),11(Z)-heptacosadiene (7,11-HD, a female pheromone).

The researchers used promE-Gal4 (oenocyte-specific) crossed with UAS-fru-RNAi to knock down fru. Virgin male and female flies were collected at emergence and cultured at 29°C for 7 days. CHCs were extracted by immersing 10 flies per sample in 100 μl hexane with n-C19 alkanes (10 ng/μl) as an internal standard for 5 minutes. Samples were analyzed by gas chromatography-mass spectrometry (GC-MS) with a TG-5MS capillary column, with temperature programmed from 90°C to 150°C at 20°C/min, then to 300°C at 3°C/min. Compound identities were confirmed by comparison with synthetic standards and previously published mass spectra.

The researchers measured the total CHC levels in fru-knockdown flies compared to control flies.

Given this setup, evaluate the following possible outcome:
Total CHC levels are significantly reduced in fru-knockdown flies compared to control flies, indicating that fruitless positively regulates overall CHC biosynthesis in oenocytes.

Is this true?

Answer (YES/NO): YES